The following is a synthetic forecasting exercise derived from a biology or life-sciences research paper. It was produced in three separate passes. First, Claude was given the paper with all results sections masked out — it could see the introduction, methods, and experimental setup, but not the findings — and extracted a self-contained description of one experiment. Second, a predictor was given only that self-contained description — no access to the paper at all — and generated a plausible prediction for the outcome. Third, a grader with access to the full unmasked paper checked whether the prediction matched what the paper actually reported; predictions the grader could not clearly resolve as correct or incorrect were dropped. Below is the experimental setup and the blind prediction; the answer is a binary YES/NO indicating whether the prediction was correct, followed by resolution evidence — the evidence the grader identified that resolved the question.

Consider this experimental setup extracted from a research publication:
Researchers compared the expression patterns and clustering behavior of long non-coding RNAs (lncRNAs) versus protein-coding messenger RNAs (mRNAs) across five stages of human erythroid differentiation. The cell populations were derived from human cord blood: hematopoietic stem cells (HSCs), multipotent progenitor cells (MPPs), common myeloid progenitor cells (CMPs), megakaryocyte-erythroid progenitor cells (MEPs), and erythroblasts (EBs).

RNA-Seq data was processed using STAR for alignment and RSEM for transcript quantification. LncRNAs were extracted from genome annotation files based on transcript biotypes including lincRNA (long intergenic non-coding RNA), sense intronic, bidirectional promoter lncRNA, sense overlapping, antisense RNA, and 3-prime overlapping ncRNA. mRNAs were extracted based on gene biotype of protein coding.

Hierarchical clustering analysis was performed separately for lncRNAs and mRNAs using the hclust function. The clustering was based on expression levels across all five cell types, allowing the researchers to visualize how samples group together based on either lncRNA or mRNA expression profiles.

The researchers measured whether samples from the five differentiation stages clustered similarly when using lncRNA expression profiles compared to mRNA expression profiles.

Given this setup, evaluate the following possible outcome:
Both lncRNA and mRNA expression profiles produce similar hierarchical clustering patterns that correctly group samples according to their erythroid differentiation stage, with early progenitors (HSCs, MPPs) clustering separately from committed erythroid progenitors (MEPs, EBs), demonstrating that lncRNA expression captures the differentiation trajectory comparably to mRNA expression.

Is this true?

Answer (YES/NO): NO